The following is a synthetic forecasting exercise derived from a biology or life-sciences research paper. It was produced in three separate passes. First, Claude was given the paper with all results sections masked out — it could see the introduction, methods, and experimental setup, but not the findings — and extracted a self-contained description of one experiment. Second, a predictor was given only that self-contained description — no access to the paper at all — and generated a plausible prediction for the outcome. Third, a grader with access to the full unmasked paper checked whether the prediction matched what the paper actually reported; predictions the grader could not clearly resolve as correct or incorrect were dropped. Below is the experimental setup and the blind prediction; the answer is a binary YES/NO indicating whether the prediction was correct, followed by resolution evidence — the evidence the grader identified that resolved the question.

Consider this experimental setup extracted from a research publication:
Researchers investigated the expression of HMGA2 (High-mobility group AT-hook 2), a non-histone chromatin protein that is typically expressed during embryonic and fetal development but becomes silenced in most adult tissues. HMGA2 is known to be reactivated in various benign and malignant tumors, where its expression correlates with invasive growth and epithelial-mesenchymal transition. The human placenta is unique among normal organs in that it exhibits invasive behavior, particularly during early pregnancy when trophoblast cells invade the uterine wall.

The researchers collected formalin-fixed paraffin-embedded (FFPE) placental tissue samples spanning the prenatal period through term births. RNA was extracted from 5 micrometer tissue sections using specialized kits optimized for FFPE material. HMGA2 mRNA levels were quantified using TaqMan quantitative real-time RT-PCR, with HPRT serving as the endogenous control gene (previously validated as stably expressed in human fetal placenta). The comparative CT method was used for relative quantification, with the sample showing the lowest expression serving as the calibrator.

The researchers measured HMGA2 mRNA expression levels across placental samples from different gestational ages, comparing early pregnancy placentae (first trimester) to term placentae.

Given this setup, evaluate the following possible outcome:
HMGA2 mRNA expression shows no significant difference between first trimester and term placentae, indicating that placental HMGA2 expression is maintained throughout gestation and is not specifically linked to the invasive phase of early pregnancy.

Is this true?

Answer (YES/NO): NO